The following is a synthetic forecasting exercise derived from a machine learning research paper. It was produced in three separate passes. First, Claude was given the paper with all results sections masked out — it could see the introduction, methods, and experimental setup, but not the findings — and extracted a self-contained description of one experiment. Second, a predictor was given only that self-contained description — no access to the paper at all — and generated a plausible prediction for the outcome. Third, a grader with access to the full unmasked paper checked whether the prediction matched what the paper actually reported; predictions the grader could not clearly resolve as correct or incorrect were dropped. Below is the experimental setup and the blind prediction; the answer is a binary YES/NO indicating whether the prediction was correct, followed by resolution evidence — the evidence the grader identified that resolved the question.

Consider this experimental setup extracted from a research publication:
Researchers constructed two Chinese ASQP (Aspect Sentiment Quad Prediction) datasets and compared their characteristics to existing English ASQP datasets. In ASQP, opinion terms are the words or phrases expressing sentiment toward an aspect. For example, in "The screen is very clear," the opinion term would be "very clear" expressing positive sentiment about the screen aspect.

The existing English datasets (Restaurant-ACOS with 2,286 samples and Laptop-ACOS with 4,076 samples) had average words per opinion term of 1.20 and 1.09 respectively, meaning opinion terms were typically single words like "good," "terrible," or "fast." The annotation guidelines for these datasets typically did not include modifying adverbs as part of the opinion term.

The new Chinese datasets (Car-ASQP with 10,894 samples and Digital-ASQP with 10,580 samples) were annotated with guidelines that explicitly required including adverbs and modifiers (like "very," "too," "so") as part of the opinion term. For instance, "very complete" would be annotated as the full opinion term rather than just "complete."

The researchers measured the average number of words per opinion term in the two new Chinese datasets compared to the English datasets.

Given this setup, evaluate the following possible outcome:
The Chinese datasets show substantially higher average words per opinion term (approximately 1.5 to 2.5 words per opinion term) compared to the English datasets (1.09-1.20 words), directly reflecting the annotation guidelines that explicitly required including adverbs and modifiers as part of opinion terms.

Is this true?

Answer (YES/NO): NO